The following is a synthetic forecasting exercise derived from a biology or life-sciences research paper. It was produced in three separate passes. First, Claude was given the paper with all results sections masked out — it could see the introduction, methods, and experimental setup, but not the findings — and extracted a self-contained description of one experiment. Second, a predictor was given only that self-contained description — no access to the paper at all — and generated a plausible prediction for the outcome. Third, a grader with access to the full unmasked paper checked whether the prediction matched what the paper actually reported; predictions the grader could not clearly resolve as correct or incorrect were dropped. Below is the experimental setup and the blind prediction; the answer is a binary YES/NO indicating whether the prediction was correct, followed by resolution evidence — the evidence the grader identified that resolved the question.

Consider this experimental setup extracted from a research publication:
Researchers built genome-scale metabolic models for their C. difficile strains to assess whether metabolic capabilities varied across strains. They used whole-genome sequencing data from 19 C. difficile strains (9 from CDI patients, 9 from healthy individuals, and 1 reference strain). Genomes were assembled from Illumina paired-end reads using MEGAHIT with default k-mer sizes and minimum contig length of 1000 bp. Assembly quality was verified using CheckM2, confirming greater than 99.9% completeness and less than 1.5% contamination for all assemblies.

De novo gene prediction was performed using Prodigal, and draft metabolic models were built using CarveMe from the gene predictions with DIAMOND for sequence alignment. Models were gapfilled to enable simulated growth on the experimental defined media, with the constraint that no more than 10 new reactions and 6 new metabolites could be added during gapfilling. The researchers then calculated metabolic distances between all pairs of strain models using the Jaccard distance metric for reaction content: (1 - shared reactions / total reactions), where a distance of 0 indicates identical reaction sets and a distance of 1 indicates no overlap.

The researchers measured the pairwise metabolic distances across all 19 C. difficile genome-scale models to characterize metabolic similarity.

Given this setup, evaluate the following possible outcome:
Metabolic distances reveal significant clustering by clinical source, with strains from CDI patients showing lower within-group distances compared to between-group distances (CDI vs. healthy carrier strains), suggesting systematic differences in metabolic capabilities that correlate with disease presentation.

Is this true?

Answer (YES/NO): NO